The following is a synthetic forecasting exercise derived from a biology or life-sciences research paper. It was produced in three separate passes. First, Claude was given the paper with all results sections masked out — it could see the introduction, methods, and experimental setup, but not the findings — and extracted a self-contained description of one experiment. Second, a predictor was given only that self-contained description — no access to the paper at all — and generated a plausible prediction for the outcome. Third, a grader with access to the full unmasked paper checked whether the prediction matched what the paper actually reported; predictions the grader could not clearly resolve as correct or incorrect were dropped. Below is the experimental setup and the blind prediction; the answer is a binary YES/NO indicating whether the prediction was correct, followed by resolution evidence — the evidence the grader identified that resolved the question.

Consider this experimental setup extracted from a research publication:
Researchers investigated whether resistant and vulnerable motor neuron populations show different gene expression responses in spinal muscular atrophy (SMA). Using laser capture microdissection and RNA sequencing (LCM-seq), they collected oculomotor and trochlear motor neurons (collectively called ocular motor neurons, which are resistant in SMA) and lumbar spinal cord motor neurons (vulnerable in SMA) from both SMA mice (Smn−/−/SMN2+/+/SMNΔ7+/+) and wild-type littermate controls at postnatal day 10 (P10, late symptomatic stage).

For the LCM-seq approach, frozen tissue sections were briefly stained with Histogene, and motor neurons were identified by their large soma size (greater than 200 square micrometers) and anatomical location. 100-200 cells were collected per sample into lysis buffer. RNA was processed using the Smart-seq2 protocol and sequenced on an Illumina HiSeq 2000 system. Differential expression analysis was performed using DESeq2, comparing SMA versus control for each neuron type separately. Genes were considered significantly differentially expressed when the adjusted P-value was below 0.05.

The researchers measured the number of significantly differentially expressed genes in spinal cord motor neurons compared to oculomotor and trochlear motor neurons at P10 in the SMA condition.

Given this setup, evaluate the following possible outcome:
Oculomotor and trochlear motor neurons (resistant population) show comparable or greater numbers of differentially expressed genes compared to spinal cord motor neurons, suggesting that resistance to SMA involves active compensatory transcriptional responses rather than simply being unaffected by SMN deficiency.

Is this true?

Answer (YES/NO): YES